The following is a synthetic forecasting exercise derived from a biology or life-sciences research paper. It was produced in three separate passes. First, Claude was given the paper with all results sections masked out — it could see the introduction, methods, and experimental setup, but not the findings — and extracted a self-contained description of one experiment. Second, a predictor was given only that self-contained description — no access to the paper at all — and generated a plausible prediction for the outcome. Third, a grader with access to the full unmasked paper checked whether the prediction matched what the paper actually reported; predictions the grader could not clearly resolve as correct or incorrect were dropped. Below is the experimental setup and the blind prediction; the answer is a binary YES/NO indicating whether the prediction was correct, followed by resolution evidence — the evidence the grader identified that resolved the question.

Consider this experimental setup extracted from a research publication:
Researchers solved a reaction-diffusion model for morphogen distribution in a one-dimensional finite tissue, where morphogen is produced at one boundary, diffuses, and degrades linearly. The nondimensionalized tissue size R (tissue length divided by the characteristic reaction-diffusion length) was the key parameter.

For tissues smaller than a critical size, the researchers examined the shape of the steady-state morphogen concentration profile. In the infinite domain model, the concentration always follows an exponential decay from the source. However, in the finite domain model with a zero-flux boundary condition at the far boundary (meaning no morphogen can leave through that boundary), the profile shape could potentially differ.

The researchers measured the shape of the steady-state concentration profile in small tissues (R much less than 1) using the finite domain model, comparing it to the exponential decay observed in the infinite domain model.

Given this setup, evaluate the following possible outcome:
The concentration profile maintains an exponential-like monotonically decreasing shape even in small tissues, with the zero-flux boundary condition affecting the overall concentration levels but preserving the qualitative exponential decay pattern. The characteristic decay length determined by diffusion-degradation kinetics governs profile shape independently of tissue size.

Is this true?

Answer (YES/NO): NO